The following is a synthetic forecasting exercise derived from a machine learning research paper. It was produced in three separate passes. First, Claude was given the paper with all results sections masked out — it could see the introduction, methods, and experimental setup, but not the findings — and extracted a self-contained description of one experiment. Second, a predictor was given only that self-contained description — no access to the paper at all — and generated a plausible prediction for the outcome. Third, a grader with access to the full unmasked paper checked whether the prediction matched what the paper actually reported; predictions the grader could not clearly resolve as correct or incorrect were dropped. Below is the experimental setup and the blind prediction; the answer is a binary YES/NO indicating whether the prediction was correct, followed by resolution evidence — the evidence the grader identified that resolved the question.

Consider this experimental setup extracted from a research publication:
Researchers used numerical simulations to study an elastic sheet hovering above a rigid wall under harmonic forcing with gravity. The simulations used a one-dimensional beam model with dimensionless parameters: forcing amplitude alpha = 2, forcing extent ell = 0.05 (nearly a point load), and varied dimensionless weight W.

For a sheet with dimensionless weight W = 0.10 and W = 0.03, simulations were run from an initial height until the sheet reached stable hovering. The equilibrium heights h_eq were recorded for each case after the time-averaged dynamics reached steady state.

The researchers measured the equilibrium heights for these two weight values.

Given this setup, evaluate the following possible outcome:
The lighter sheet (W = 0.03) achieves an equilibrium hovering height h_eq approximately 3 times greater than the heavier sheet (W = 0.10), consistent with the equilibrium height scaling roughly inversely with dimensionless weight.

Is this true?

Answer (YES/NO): NO